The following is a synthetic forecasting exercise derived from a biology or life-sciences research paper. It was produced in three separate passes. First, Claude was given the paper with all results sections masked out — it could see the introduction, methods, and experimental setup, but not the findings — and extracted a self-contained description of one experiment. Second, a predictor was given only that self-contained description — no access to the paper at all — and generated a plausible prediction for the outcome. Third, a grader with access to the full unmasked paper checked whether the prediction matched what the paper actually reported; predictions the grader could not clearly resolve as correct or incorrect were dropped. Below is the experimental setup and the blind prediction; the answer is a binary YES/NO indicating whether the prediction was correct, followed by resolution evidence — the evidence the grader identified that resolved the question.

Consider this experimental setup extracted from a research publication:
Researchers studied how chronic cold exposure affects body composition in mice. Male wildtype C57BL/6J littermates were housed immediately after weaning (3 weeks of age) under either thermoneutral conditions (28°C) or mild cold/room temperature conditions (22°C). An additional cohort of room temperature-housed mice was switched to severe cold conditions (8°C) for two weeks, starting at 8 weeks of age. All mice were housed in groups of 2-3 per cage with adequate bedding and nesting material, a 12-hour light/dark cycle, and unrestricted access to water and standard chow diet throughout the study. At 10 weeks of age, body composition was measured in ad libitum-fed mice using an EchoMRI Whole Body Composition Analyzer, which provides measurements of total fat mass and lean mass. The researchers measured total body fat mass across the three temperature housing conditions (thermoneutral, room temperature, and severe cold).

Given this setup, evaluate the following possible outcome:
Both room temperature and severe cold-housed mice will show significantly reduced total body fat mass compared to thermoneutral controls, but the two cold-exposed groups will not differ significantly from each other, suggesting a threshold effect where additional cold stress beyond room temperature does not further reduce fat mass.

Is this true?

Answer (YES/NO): NO